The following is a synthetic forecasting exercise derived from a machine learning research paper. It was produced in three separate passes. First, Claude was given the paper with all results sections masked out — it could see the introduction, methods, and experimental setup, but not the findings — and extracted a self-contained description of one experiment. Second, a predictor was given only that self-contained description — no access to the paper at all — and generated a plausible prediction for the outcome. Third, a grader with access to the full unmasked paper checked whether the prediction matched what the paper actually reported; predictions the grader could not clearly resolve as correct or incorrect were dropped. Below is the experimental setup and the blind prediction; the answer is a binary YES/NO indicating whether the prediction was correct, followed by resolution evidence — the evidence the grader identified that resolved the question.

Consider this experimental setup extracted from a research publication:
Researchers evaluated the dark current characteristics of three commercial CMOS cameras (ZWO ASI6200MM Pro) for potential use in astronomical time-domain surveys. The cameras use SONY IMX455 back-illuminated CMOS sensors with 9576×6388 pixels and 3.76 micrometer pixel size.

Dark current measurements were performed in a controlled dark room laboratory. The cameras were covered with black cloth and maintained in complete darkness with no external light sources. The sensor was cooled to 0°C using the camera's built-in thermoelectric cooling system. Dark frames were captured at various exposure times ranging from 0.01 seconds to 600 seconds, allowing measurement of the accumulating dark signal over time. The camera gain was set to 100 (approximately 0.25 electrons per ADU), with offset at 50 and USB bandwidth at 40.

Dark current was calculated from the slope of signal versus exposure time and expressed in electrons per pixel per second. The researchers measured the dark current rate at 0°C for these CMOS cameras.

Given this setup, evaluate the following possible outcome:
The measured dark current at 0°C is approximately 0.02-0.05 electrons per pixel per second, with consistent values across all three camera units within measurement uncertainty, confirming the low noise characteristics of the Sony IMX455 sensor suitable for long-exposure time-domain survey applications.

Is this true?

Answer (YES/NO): NO